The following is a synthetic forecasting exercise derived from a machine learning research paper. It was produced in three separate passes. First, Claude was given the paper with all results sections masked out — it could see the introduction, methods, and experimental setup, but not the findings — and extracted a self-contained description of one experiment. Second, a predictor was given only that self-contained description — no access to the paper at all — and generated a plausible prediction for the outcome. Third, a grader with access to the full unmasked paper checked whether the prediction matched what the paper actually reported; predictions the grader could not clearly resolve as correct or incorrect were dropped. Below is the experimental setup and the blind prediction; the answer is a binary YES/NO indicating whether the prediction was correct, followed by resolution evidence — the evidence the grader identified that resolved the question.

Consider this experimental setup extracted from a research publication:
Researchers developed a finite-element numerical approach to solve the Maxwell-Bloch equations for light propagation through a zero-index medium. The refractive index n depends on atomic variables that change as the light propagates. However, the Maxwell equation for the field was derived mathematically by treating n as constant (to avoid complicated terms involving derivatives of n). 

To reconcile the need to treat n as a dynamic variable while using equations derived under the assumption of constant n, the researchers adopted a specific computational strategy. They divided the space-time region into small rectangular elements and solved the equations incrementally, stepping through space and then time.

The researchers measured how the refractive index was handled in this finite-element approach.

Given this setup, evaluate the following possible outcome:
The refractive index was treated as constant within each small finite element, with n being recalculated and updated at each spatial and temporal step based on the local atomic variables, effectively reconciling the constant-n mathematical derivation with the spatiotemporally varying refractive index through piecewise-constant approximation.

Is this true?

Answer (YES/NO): YES